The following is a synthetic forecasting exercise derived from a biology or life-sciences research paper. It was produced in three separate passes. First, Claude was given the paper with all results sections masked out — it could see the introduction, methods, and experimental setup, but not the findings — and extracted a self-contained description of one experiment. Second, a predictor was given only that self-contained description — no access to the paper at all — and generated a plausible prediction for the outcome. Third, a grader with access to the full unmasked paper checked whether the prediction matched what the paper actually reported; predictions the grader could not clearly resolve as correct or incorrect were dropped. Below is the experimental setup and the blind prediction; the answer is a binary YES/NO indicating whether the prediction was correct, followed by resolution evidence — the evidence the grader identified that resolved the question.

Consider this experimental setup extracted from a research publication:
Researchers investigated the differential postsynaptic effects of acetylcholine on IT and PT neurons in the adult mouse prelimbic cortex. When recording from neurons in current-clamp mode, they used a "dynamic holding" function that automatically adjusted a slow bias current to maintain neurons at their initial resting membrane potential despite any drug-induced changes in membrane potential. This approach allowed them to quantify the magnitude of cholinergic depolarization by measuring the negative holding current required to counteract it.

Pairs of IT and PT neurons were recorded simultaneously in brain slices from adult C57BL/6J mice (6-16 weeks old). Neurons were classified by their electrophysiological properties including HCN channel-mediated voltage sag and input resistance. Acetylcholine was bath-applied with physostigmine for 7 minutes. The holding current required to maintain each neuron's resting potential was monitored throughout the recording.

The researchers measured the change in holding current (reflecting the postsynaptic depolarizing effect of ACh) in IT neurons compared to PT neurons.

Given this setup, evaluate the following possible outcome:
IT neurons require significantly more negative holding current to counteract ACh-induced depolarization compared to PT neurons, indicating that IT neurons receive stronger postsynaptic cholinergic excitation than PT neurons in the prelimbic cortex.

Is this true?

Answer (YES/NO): NO